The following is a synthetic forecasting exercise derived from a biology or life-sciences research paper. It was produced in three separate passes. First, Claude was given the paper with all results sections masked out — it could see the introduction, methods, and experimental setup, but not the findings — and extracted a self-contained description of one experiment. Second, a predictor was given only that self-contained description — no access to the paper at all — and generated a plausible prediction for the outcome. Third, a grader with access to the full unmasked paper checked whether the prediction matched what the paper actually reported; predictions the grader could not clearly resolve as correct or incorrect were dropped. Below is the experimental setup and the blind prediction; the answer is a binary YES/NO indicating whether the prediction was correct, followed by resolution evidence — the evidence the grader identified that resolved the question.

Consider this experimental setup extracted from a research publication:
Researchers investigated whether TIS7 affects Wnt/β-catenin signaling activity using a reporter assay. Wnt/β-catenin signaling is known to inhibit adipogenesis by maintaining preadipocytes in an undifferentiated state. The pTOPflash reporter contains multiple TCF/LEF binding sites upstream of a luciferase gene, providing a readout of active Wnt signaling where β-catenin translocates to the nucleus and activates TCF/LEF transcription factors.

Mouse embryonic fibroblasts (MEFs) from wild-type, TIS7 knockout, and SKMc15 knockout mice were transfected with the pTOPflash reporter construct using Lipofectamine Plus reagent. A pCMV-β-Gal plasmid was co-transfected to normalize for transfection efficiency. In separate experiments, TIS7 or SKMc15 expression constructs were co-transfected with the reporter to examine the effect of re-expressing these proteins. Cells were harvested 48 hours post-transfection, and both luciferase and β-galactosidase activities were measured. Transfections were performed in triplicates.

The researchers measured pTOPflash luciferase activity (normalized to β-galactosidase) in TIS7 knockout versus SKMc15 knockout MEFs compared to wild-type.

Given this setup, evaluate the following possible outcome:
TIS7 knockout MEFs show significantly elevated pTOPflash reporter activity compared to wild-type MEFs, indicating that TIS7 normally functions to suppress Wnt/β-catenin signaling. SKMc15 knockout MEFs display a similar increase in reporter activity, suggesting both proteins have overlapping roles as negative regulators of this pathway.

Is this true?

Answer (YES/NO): NO